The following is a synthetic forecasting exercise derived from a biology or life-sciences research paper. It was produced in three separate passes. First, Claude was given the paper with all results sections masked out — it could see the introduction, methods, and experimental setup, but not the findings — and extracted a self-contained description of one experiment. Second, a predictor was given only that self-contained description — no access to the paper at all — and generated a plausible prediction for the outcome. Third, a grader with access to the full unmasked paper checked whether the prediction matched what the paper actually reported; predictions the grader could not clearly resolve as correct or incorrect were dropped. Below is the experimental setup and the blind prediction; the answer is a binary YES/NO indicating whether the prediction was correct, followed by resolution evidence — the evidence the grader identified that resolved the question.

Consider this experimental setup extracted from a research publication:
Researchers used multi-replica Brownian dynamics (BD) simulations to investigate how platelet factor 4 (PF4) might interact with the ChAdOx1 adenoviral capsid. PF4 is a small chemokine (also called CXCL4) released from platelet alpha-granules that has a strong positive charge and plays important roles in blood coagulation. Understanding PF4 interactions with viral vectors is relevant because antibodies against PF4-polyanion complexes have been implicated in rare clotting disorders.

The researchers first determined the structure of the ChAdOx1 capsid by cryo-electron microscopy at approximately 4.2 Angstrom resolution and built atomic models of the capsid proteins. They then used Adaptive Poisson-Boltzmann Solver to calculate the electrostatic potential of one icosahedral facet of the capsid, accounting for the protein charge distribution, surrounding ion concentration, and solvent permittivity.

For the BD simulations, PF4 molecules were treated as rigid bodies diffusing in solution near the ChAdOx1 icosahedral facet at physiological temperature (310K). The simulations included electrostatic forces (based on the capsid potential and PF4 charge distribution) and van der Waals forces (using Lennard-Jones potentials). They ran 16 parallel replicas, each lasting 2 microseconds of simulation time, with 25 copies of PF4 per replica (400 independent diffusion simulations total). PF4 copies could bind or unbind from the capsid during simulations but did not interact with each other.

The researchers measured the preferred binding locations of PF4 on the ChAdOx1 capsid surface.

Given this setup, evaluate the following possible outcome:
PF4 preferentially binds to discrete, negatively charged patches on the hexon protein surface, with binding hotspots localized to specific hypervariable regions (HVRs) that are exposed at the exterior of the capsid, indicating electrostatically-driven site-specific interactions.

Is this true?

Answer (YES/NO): YES